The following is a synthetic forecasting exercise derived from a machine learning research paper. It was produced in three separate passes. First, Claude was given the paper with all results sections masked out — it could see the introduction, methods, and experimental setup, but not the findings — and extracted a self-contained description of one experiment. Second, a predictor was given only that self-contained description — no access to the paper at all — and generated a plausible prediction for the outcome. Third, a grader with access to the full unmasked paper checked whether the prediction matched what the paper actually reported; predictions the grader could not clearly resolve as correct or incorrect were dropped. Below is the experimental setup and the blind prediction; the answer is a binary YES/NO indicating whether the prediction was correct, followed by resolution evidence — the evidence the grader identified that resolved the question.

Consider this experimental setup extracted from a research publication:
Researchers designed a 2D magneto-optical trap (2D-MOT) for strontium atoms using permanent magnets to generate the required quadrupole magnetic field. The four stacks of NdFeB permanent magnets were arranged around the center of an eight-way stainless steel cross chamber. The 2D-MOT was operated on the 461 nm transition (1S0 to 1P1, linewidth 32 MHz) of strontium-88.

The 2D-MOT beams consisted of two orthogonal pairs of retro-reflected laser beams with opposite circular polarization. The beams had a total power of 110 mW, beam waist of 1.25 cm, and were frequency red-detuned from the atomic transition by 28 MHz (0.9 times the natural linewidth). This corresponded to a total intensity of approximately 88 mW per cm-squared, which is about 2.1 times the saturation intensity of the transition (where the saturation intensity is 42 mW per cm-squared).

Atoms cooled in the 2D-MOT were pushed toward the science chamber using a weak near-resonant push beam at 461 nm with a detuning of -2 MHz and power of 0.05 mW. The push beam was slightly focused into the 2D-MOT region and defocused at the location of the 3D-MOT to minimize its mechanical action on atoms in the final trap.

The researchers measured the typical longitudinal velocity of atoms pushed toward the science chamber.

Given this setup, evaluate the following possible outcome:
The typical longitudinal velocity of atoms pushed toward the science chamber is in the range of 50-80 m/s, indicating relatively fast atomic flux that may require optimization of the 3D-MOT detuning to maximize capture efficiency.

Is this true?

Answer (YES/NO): NO